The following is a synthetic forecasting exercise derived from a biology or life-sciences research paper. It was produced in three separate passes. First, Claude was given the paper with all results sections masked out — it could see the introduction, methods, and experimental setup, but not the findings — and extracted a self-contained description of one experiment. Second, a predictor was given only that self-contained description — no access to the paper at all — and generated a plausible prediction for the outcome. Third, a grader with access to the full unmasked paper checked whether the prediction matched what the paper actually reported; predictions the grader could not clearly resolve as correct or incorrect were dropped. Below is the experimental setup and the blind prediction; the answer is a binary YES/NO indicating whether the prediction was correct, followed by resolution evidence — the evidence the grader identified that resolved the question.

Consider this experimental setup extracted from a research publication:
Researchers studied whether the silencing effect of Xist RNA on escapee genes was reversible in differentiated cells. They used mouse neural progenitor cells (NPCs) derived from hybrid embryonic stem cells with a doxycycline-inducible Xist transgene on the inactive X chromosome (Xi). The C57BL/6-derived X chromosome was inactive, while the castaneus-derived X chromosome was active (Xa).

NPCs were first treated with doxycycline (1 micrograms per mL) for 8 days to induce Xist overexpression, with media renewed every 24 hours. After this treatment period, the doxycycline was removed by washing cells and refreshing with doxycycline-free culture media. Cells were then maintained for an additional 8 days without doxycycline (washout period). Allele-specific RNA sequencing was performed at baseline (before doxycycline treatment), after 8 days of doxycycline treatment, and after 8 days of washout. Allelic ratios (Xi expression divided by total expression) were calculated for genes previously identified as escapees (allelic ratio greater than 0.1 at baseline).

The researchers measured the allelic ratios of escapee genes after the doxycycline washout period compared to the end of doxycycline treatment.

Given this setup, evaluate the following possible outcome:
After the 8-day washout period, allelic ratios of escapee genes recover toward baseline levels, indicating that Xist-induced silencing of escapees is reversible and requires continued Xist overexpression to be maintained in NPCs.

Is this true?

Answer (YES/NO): NO